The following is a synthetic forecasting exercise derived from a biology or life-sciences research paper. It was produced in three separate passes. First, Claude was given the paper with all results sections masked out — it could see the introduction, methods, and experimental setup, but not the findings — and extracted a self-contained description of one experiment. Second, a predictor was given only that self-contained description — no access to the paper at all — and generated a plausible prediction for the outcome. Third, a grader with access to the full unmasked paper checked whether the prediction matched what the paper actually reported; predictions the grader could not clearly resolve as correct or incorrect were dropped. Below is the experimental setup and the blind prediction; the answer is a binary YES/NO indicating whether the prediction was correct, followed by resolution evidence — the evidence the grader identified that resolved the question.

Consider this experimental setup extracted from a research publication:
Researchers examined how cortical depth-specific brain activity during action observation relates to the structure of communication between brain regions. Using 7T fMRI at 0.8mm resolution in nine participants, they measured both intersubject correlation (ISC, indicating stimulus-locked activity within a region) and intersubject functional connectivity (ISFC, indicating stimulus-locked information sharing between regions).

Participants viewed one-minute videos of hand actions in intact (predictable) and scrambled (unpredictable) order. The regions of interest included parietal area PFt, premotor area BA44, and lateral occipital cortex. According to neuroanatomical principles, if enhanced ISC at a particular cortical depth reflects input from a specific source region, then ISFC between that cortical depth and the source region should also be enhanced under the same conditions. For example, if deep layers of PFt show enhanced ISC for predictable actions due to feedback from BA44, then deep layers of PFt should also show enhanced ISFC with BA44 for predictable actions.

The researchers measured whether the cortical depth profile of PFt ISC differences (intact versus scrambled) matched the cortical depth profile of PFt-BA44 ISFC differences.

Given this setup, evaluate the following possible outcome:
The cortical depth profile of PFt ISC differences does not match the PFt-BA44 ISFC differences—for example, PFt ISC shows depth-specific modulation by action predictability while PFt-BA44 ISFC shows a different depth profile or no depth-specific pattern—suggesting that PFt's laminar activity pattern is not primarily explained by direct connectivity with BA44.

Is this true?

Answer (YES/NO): NO